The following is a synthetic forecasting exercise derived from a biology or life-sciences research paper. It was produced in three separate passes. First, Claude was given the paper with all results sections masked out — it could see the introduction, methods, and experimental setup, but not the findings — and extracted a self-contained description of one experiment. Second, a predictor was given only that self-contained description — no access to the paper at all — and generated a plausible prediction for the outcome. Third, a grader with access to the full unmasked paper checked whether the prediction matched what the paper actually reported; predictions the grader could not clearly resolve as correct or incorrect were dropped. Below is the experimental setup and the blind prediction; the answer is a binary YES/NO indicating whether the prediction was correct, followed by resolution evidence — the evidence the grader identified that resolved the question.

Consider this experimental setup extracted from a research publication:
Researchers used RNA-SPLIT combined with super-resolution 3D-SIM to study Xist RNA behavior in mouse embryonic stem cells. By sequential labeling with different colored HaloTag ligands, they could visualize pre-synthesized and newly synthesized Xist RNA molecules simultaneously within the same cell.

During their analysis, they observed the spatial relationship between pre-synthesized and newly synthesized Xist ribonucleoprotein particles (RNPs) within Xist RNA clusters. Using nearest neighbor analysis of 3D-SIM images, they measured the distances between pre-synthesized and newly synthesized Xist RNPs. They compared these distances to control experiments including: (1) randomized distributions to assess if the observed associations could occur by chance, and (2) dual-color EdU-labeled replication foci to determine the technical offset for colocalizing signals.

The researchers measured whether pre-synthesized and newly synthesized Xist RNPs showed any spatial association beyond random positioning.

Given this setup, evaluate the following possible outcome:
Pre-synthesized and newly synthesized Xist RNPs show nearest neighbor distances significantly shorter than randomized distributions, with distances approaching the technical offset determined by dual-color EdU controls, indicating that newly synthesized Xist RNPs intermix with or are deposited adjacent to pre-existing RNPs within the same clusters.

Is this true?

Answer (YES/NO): NO